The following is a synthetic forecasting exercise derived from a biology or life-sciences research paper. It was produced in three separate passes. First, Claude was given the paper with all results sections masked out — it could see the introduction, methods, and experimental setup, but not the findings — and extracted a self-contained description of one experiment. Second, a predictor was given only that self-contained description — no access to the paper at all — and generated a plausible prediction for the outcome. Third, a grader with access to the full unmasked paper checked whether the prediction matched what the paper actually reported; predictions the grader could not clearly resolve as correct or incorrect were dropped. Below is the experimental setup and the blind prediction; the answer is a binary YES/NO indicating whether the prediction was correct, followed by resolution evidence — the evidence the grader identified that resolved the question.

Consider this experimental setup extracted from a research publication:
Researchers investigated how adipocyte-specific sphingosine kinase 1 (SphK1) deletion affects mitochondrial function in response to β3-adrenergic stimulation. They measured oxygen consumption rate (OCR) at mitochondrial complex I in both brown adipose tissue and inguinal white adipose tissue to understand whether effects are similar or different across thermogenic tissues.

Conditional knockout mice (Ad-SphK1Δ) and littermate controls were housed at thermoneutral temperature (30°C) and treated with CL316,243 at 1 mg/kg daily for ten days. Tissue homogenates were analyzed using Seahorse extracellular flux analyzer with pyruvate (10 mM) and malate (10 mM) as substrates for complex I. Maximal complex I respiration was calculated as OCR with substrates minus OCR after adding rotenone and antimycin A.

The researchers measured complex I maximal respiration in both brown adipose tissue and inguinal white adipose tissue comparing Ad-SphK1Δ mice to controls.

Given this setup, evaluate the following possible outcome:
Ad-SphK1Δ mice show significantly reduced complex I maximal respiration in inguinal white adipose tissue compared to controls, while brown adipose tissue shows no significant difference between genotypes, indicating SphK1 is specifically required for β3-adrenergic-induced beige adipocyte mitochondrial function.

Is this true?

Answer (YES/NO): NO